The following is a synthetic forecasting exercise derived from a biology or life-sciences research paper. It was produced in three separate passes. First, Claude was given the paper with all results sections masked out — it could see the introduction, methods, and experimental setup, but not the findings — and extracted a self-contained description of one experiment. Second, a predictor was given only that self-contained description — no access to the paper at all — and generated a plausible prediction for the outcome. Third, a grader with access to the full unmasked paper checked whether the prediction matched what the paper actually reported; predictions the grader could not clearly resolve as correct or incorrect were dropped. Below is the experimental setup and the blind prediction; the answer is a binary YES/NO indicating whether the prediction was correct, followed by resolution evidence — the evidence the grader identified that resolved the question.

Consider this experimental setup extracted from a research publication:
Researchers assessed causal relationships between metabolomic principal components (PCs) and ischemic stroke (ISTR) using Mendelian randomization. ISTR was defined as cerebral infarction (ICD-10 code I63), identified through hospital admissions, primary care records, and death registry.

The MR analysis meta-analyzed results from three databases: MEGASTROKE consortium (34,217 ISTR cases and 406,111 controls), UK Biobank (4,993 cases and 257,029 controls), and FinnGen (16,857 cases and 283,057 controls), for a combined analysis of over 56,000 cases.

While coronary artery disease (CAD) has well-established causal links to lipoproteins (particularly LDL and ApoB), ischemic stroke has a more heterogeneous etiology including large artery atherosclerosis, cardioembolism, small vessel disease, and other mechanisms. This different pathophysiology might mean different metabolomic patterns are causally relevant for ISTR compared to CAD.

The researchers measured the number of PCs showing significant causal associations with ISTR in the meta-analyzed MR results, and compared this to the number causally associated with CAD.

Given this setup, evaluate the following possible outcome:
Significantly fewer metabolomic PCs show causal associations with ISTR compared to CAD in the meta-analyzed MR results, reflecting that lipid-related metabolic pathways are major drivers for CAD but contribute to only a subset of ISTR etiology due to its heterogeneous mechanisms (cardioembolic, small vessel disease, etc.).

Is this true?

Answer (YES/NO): NO